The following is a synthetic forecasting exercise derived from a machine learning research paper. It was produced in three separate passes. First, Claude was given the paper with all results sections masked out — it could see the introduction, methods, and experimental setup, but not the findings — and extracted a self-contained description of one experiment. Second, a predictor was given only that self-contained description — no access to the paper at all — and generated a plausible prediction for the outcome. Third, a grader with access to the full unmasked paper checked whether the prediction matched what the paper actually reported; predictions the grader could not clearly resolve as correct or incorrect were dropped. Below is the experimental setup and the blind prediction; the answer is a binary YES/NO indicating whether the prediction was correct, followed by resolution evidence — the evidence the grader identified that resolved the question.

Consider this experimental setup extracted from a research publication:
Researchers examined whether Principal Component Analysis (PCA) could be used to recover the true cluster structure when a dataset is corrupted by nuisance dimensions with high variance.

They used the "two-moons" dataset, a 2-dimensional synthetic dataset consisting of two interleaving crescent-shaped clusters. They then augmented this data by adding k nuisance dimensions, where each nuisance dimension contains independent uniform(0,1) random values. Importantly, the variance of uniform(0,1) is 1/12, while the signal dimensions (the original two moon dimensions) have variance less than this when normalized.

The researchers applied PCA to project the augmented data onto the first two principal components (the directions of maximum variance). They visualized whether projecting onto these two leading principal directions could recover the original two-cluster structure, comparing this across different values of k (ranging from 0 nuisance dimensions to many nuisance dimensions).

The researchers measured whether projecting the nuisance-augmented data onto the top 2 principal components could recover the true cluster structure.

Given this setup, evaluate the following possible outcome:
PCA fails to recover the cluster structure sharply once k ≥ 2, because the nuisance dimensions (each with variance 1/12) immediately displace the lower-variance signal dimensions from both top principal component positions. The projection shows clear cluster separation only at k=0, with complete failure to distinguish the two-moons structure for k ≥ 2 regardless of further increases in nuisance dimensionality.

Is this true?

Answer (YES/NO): NO